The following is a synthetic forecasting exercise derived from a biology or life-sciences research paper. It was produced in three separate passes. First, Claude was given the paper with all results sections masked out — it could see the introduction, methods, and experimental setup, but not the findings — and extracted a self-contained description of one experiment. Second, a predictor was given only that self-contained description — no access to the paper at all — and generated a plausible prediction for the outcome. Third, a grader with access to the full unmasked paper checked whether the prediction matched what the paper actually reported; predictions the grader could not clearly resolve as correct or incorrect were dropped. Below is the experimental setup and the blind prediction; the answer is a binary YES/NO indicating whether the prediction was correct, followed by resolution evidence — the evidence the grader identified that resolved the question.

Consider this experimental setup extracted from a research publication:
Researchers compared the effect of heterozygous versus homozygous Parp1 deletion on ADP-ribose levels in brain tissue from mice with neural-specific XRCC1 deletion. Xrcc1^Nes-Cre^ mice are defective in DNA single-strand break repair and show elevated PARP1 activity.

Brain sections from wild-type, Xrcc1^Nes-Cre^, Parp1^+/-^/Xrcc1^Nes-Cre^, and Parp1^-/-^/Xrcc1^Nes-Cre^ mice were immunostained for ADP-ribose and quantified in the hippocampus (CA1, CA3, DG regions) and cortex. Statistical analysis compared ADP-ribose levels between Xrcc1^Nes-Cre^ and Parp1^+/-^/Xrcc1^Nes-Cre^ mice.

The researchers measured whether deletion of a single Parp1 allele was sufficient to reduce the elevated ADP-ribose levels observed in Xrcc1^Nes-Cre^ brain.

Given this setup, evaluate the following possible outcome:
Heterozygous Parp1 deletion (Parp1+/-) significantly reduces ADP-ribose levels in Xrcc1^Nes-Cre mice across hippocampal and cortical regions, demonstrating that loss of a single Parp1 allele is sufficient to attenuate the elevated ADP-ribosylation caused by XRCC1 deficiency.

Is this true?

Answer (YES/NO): YES